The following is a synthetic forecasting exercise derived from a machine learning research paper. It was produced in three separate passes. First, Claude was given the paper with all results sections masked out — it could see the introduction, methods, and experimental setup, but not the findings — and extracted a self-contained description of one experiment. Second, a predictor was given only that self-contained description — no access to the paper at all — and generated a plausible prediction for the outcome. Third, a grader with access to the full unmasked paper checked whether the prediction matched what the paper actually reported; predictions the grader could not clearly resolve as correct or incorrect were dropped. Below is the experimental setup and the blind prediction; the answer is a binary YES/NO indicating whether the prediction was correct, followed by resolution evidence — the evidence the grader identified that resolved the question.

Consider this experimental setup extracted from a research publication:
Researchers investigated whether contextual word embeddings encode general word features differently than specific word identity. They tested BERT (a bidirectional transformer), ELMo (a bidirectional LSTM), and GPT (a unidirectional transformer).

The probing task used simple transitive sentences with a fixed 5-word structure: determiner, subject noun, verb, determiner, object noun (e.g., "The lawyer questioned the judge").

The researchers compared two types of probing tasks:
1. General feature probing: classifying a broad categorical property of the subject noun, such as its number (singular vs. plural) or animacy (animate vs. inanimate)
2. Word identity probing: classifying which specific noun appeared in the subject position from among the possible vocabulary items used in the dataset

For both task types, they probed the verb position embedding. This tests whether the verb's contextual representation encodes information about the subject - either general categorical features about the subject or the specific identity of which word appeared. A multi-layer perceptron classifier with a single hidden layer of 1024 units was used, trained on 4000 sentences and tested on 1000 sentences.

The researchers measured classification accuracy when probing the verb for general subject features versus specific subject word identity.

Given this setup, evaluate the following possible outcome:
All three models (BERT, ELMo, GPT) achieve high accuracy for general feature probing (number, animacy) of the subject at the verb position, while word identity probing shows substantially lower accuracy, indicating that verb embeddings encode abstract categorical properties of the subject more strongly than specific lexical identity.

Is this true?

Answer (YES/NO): YES